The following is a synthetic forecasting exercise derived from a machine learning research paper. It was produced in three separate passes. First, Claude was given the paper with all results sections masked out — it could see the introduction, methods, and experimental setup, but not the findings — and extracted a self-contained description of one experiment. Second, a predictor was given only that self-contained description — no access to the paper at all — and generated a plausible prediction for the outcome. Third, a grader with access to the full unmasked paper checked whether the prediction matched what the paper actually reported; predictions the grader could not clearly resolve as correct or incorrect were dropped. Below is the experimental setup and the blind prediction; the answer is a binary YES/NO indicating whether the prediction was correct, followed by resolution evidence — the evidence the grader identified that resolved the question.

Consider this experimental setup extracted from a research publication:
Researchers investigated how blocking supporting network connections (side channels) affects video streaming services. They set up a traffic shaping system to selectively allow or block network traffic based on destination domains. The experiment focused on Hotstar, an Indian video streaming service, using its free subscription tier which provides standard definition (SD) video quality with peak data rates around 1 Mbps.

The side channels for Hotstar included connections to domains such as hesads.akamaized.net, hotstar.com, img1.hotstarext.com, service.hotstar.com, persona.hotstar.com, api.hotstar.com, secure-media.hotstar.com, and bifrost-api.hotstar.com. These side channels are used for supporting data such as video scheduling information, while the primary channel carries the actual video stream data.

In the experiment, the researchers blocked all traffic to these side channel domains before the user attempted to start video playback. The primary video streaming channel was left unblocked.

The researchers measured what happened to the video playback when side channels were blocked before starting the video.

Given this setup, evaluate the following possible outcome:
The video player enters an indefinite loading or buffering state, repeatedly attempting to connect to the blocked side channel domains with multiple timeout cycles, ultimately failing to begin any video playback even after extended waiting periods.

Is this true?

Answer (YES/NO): NO